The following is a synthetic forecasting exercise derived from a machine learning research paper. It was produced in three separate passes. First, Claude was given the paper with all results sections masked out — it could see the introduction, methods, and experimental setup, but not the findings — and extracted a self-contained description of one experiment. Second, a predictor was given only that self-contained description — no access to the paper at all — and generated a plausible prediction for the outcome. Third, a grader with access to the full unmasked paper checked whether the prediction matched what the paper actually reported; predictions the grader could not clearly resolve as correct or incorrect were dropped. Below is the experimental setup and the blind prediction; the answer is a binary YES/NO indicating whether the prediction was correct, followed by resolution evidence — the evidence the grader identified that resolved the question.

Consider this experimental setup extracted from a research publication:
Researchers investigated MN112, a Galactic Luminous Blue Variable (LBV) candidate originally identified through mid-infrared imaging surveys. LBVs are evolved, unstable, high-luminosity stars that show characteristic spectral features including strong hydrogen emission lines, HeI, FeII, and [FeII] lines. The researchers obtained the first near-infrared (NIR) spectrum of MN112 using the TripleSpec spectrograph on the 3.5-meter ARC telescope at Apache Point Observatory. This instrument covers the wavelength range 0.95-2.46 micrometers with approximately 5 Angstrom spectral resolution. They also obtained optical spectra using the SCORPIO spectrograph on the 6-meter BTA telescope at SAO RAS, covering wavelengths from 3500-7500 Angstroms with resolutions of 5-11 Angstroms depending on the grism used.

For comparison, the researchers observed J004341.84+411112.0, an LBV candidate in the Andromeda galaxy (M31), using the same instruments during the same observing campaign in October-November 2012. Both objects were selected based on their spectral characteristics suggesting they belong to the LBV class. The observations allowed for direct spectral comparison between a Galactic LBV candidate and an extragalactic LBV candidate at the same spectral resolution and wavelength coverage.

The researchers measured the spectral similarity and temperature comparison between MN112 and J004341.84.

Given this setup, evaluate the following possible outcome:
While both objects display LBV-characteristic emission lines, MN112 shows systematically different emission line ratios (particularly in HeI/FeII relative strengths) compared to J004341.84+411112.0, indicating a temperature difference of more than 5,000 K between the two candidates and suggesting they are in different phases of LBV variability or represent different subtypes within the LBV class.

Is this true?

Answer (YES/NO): NO